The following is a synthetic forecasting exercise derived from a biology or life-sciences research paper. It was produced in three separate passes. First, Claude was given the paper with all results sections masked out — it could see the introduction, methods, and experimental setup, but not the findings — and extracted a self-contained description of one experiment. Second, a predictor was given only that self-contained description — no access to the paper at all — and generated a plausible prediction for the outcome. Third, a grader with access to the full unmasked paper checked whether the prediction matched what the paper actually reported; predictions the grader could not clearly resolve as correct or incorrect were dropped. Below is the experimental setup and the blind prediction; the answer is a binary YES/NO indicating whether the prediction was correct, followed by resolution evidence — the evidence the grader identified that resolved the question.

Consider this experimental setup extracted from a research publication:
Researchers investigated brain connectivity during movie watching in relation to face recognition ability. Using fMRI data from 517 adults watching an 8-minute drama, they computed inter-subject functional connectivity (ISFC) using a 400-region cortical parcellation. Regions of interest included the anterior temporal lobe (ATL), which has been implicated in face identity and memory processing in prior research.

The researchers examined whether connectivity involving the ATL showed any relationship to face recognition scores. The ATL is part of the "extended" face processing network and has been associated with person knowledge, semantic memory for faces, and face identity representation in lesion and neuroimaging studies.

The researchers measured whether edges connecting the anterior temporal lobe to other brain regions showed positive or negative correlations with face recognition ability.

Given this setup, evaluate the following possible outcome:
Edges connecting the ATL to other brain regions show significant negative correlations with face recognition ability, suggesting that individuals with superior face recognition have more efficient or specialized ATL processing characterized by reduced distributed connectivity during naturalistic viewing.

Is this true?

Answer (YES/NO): NO